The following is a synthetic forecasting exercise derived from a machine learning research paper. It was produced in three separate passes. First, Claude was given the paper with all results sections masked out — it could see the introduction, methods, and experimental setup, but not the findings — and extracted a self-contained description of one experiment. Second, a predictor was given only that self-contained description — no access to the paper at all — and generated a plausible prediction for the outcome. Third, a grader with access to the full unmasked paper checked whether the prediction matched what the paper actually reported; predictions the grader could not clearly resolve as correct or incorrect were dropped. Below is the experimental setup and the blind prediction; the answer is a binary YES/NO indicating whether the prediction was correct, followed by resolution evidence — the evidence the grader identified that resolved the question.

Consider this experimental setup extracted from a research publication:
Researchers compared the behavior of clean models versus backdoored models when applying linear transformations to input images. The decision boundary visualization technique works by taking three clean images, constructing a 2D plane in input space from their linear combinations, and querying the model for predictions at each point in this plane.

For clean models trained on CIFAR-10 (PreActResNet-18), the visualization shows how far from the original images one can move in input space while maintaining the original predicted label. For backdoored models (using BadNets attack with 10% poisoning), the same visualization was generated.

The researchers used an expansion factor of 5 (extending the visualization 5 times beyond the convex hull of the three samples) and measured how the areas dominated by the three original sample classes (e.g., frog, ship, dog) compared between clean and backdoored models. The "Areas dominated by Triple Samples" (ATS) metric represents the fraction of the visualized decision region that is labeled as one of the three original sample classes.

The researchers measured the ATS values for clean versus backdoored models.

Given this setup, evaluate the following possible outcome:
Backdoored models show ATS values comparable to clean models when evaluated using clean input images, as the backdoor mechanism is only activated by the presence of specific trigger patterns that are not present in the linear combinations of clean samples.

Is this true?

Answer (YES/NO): NO